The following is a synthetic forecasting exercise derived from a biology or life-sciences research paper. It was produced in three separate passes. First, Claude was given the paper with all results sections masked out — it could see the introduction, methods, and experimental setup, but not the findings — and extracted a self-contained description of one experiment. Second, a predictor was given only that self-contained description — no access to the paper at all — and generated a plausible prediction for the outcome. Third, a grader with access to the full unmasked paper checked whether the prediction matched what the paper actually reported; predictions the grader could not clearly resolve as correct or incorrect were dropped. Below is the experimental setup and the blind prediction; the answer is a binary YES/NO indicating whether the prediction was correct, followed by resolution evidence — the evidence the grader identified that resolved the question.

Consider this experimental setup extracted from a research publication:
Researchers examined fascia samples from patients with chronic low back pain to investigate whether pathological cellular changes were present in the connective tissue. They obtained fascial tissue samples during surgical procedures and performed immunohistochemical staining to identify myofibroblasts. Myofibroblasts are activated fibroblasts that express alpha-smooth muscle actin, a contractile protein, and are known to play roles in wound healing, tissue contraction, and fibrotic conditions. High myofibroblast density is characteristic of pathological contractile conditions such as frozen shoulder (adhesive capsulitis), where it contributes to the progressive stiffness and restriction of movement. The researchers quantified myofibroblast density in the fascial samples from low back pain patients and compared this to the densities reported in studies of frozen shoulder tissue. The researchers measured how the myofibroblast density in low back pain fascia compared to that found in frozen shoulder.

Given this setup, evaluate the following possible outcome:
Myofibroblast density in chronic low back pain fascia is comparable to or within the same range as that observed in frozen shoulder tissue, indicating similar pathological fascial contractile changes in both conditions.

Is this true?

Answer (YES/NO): YES